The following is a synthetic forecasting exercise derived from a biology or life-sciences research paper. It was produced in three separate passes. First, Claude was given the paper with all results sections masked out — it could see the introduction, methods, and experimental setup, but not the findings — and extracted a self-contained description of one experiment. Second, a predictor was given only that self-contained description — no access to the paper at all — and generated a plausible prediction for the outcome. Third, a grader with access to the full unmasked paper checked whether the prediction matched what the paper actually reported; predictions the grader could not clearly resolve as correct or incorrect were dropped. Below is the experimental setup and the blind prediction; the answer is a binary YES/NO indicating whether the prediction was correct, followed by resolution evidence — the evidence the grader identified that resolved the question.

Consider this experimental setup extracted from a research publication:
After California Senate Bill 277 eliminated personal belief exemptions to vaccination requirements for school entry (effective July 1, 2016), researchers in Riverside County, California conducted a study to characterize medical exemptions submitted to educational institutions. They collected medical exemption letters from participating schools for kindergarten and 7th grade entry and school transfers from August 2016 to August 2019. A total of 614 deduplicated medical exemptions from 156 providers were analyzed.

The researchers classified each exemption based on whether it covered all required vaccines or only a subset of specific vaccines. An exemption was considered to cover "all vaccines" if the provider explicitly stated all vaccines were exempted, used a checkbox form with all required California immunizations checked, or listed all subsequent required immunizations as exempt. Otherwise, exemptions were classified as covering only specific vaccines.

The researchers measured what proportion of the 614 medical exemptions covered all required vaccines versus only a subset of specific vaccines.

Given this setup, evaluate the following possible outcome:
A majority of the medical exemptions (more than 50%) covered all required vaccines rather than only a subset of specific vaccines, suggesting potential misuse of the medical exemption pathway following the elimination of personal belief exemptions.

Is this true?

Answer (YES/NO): YES